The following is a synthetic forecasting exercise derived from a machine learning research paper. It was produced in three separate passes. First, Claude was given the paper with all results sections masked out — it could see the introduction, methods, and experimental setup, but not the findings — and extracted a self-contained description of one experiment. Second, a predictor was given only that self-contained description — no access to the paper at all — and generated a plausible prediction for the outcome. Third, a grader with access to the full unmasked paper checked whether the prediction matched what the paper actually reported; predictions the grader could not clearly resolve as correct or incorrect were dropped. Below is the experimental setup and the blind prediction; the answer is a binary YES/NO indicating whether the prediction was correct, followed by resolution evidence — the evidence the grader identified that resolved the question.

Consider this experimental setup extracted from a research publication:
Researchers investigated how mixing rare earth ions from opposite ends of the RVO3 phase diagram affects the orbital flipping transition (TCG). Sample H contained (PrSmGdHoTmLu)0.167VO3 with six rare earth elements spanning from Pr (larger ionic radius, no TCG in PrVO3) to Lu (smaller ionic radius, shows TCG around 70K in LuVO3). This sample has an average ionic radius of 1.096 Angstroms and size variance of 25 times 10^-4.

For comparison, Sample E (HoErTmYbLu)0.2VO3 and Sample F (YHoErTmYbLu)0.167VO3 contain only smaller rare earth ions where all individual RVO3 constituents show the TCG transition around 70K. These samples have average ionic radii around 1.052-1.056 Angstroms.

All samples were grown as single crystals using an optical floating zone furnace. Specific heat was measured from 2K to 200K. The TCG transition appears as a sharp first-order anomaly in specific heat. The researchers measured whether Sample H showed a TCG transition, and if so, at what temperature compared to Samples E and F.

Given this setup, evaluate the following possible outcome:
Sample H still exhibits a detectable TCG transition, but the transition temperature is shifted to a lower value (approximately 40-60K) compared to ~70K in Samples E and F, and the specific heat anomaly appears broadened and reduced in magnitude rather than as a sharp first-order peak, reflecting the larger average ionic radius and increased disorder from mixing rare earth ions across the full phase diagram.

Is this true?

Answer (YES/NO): NO